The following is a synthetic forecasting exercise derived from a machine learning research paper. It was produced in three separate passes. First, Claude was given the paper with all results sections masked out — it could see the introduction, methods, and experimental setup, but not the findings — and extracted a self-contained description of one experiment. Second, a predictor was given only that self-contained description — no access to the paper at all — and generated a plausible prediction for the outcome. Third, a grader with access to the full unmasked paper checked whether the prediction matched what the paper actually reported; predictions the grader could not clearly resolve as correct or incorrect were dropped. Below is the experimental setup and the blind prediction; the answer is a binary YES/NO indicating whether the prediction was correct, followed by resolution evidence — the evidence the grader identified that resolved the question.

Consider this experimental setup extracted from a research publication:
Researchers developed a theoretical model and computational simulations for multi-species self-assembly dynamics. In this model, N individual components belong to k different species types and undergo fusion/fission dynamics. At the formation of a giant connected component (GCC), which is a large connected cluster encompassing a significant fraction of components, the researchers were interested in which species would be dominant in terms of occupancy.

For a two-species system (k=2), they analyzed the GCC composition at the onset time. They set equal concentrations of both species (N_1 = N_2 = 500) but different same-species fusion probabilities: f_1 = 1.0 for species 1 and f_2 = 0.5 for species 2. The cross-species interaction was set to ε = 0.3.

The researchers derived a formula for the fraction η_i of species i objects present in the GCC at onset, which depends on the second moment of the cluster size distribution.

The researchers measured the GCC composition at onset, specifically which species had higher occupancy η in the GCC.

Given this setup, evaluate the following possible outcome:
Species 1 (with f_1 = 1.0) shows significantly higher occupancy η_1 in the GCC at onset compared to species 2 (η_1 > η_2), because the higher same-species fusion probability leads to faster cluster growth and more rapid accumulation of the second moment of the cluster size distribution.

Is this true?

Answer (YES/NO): YES